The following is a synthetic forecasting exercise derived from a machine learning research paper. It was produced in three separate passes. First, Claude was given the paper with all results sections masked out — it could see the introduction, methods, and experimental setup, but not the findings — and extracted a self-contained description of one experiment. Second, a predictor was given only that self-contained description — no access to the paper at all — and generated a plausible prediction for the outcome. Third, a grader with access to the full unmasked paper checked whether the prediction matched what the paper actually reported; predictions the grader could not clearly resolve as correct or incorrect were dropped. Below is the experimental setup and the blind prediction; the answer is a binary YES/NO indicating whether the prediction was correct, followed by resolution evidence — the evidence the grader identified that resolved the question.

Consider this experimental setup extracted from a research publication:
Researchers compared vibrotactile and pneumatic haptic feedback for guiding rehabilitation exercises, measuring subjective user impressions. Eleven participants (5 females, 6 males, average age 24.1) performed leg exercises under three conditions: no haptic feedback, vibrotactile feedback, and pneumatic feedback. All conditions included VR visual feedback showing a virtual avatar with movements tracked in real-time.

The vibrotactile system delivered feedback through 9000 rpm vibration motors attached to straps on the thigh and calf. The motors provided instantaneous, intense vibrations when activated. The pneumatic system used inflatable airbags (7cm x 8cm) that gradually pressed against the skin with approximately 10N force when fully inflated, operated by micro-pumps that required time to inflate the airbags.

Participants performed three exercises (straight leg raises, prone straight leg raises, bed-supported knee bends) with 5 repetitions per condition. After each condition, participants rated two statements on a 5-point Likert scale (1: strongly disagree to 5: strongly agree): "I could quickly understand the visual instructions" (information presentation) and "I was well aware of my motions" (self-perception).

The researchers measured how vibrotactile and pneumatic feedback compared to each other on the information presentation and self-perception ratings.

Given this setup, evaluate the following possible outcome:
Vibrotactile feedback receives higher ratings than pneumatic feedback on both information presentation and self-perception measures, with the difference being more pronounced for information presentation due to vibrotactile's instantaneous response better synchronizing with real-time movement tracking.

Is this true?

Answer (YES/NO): YES